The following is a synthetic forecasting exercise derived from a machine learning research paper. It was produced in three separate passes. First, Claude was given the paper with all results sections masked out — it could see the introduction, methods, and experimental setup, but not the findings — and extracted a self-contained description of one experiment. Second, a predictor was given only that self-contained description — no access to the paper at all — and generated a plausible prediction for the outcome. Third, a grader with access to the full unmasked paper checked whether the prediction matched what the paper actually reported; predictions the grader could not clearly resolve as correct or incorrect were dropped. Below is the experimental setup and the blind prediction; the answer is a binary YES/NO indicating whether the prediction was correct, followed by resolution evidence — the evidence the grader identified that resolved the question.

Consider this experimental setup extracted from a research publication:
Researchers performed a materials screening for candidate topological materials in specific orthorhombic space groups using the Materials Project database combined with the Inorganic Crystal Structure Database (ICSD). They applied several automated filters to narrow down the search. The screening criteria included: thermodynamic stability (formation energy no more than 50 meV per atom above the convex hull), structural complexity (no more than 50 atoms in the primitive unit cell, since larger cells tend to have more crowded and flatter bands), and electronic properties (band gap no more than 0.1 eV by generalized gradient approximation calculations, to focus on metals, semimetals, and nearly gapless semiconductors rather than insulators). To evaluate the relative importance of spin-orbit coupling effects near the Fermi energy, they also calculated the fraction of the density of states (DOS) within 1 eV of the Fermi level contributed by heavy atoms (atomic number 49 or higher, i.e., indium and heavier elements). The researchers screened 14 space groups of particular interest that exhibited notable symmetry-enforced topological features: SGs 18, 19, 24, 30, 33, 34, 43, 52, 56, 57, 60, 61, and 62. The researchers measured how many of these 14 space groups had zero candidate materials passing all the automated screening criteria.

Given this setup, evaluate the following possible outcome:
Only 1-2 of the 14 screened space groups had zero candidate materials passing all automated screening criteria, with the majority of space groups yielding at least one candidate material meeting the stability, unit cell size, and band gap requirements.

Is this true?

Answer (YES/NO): NO